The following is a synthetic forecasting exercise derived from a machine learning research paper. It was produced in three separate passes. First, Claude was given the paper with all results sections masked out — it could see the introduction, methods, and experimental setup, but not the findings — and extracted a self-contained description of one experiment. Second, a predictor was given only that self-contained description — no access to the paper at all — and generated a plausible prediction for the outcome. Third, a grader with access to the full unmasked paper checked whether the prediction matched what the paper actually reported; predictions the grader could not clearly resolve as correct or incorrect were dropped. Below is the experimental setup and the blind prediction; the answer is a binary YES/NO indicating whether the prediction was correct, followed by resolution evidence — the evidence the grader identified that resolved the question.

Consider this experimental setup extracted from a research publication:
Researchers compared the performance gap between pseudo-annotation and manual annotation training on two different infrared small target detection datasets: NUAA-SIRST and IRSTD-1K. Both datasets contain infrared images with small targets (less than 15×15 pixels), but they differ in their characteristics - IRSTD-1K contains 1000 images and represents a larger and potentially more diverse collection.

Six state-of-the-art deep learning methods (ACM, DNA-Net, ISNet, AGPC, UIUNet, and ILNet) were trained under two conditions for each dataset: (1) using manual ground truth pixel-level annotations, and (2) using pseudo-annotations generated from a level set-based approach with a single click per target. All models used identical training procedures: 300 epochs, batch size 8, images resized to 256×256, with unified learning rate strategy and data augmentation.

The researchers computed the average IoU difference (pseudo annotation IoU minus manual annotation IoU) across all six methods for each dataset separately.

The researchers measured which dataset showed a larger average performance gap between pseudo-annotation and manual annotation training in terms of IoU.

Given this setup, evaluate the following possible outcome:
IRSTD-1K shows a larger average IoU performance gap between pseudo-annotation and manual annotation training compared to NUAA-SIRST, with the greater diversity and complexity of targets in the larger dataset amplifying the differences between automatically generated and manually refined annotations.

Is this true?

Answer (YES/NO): YES